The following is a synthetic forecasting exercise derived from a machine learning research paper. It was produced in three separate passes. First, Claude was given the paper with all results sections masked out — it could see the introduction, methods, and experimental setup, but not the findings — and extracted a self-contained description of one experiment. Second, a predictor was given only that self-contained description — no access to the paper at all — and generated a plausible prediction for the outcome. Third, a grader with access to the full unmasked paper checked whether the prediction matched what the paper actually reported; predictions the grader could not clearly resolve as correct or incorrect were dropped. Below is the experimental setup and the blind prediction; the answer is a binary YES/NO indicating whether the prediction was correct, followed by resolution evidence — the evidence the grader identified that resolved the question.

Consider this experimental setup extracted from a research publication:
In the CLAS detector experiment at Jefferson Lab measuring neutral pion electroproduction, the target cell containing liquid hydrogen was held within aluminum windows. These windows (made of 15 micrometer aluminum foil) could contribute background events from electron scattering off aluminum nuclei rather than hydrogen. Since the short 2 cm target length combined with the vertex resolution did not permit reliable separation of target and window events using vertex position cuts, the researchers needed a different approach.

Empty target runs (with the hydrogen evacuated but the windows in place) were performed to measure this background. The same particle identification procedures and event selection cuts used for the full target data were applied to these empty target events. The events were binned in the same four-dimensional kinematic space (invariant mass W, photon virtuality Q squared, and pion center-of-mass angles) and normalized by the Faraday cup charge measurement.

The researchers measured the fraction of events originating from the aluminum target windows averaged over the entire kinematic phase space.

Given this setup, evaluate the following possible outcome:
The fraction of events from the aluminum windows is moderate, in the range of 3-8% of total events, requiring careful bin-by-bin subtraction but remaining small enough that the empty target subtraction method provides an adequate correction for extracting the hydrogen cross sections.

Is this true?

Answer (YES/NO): NO